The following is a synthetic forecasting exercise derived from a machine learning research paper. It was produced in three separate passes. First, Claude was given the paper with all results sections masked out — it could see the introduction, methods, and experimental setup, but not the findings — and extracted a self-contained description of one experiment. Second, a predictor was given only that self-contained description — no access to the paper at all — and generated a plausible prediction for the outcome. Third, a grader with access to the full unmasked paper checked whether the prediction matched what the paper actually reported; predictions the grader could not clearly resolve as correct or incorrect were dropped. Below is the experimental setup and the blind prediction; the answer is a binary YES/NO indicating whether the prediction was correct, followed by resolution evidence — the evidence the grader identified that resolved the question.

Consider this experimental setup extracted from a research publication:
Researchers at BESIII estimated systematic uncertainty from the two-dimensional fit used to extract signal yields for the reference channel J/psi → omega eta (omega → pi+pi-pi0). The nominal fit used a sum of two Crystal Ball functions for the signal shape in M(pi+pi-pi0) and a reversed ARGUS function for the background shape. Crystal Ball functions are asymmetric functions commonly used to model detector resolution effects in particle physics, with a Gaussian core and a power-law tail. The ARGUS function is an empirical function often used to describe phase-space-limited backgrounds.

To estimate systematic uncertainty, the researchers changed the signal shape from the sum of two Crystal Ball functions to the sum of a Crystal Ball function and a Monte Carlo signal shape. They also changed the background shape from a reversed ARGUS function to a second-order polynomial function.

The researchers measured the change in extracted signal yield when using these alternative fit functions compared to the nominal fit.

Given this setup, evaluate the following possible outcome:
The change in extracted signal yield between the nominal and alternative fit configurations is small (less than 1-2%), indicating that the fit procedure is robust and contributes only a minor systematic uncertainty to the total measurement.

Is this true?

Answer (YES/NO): NO